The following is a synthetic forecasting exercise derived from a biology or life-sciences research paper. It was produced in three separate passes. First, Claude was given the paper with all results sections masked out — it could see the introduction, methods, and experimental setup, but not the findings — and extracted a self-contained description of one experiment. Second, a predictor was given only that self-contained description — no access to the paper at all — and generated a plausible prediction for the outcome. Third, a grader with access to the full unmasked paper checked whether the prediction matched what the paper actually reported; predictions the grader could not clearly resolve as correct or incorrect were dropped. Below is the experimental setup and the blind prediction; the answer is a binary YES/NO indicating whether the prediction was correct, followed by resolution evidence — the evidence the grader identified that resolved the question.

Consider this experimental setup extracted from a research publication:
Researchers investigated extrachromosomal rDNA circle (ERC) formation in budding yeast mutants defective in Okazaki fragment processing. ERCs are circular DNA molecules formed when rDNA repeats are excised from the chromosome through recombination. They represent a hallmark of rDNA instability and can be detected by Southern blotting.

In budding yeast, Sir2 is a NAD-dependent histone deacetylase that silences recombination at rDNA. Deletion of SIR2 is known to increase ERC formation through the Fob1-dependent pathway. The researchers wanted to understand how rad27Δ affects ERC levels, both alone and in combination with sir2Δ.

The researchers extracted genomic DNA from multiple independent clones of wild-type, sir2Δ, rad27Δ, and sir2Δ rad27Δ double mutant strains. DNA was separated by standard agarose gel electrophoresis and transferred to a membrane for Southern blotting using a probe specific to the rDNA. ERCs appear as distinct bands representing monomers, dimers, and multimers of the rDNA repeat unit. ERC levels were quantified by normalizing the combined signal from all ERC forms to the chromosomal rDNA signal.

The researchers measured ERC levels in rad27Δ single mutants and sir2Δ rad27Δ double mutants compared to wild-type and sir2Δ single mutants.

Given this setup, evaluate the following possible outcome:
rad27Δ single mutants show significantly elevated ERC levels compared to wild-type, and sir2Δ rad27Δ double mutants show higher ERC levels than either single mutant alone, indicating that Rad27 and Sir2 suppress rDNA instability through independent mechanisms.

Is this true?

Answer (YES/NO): NO